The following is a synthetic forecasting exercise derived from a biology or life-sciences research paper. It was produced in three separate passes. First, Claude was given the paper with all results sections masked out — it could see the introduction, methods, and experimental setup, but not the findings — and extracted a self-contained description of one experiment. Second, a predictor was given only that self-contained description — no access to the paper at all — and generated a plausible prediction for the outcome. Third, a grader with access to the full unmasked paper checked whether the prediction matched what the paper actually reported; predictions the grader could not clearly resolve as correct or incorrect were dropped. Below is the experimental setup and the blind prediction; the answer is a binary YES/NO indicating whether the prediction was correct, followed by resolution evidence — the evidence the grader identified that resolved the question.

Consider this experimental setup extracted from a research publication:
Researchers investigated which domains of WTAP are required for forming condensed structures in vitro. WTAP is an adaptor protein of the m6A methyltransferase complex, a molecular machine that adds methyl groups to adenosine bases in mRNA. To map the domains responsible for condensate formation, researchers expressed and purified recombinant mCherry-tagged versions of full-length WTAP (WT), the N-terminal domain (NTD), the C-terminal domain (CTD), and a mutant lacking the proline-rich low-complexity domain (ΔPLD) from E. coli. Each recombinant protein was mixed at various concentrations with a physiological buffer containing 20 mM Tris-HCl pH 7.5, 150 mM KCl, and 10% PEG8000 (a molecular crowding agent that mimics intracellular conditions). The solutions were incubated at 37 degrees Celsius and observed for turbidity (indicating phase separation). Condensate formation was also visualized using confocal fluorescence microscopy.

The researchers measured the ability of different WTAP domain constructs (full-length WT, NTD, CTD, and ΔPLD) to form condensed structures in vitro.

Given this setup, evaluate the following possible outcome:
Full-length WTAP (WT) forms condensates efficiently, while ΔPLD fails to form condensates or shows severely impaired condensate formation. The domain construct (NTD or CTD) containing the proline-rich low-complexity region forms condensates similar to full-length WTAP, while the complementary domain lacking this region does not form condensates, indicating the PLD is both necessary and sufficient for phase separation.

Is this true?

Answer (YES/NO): NO